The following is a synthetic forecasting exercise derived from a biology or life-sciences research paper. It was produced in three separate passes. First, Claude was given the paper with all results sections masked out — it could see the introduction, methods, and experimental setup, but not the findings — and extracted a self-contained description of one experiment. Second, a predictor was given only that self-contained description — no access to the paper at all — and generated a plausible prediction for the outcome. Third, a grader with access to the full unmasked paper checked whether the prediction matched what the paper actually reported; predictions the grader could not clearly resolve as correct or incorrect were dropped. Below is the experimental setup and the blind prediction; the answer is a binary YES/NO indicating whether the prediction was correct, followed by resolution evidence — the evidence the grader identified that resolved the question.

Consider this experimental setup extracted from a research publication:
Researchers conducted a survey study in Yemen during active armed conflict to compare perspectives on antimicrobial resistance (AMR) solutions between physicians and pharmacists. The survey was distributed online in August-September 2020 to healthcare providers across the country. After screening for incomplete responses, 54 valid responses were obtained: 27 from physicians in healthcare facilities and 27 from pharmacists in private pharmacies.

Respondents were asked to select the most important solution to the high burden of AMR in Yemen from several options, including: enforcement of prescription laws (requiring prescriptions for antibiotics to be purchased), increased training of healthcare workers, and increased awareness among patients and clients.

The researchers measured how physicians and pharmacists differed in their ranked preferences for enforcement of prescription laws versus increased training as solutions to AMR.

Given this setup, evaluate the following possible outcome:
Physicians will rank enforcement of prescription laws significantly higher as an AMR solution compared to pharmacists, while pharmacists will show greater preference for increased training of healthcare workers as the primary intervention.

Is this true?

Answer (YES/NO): YES